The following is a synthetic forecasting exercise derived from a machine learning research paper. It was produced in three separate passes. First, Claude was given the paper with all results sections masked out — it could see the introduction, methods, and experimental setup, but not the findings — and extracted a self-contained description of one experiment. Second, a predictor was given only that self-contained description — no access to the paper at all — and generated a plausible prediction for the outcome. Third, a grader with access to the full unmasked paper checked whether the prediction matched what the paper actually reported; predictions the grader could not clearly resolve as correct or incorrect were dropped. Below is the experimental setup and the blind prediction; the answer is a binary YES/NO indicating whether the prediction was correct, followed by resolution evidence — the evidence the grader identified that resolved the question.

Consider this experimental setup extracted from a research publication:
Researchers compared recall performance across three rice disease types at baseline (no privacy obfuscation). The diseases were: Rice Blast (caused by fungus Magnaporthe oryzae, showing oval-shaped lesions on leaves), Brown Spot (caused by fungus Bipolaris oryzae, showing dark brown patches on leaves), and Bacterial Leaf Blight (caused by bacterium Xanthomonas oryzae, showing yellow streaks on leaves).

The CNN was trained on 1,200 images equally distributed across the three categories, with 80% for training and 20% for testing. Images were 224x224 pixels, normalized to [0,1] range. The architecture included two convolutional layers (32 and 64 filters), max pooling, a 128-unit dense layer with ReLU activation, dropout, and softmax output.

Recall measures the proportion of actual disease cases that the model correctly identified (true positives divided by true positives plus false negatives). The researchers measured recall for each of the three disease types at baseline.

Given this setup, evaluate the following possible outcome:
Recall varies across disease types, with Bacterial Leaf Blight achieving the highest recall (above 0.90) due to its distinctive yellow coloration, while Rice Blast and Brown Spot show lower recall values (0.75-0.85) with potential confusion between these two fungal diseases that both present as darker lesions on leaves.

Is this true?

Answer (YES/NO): NO